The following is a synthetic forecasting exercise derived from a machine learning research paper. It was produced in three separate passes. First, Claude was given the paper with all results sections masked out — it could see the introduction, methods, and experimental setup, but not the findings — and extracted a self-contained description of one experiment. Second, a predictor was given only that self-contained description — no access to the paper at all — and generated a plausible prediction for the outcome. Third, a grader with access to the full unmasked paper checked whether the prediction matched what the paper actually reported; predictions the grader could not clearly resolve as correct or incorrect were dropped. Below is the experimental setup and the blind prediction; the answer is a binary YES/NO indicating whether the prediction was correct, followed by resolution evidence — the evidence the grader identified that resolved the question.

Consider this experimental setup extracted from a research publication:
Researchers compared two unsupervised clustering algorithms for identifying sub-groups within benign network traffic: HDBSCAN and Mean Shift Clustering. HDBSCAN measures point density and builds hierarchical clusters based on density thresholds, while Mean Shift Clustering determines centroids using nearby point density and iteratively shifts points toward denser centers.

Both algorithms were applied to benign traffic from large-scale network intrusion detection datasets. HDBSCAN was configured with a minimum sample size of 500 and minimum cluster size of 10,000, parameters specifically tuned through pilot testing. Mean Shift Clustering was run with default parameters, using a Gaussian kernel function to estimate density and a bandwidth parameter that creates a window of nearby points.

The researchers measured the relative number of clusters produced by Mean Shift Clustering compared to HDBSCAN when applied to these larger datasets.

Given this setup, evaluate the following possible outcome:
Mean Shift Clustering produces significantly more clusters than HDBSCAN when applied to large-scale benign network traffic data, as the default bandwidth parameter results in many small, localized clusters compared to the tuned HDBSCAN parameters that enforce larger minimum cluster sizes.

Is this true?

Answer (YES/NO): YES